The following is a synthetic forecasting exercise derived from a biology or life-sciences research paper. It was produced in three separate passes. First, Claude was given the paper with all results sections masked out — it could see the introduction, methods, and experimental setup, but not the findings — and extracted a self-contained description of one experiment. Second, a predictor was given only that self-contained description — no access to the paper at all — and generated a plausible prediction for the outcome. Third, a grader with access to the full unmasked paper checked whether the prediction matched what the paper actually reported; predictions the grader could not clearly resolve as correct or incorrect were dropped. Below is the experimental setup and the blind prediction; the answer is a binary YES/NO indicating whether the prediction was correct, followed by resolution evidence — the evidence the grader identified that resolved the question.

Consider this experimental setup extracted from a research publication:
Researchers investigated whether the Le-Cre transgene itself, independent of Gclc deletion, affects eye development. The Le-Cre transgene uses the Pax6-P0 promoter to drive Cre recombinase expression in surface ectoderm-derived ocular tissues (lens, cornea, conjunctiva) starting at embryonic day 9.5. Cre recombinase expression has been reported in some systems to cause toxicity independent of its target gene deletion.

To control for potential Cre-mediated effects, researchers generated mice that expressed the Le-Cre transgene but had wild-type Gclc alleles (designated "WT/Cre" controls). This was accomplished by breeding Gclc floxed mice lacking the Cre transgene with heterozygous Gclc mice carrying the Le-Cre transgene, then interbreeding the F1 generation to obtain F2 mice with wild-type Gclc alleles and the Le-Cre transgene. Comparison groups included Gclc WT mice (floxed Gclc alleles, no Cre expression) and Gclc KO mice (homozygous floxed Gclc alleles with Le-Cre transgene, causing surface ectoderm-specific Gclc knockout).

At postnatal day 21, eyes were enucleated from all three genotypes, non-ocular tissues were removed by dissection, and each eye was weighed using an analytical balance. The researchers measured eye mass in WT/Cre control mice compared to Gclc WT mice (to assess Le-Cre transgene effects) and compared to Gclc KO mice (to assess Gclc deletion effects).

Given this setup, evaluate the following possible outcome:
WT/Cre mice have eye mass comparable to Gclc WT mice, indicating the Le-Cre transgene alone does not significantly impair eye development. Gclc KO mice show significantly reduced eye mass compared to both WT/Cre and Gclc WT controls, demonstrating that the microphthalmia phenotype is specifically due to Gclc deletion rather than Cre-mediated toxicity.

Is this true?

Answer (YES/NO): NO